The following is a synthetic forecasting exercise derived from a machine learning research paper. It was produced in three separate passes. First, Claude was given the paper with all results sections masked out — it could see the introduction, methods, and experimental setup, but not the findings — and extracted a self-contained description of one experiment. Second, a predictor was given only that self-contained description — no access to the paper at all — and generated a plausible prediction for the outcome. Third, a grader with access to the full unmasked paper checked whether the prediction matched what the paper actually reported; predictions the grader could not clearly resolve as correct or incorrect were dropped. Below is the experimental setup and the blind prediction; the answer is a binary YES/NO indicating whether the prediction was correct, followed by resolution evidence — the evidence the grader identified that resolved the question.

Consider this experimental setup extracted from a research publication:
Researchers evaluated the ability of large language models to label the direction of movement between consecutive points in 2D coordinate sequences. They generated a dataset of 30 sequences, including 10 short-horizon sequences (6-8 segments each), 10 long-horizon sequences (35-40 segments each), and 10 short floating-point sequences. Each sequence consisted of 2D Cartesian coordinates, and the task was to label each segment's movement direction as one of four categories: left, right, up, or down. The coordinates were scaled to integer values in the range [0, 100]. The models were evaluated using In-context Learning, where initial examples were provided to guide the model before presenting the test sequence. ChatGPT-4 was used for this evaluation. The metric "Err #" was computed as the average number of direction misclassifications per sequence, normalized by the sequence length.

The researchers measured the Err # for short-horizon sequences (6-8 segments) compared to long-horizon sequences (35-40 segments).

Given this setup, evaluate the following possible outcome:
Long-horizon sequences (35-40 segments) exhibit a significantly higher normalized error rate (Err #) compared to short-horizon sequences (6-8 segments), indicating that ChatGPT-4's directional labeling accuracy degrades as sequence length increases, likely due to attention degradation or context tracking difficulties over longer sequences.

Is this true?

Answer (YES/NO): YES